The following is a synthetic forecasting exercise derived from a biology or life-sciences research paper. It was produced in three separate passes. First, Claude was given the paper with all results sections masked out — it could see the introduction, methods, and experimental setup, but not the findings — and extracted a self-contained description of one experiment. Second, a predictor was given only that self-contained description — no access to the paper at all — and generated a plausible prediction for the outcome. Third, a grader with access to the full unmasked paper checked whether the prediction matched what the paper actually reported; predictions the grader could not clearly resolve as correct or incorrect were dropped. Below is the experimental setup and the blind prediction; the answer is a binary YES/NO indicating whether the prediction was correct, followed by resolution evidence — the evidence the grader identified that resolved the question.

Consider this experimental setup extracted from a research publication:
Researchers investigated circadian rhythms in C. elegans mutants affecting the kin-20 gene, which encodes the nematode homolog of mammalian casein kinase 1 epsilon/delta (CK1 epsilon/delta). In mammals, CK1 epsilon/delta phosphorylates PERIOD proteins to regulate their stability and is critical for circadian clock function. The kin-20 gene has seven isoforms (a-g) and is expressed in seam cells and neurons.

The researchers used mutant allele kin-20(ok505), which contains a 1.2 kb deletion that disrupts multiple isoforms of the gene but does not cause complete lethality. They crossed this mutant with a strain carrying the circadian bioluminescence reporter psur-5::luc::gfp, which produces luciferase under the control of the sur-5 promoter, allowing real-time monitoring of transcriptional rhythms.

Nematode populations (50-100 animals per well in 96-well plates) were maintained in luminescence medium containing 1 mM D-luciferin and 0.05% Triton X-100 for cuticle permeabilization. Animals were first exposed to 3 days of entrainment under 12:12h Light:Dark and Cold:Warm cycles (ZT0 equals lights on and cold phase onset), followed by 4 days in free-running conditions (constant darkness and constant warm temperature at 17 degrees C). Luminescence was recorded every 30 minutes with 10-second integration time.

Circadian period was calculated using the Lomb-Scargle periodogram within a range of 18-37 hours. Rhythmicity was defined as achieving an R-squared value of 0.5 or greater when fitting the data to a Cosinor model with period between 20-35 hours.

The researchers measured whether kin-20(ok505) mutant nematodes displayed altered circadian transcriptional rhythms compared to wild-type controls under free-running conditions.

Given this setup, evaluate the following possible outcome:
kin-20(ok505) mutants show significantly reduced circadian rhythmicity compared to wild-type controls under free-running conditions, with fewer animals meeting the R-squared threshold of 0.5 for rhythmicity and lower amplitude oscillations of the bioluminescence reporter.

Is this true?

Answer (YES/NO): NO